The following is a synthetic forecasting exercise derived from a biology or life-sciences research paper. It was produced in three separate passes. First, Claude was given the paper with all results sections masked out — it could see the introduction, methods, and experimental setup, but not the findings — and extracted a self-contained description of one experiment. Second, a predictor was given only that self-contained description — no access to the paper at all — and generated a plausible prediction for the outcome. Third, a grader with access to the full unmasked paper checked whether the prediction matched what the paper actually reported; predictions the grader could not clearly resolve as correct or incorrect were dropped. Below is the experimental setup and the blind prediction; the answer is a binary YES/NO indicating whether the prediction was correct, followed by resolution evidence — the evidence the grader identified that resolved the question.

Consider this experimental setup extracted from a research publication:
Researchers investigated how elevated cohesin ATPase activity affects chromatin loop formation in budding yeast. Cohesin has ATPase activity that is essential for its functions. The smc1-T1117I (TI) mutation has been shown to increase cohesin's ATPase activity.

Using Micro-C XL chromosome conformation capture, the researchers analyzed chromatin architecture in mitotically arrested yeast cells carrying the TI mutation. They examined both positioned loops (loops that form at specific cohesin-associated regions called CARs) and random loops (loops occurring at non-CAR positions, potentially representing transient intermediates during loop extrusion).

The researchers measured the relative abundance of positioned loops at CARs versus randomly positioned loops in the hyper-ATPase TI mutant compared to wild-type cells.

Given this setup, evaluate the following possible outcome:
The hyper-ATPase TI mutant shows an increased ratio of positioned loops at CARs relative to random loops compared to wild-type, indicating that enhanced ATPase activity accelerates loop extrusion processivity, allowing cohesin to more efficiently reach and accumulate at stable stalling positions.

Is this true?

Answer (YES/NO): YES